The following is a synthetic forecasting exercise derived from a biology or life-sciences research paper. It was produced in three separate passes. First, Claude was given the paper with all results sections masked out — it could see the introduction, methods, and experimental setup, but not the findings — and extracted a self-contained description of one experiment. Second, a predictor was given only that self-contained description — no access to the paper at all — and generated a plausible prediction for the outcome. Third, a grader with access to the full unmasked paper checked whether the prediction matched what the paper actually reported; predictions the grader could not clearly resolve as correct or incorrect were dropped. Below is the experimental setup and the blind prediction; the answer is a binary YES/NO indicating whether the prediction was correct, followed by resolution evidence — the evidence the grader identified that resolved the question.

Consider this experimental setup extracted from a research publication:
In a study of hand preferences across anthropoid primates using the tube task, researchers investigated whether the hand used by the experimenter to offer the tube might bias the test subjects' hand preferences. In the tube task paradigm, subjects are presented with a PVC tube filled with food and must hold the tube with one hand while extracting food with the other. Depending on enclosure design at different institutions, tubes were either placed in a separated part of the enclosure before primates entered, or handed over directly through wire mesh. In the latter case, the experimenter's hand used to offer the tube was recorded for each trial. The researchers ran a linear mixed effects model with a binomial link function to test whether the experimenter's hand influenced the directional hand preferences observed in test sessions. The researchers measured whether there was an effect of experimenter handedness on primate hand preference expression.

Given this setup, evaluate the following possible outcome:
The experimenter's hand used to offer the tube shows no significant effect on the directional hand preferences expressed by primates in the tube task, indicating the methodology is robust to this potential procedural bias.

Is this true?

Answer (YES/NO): YES